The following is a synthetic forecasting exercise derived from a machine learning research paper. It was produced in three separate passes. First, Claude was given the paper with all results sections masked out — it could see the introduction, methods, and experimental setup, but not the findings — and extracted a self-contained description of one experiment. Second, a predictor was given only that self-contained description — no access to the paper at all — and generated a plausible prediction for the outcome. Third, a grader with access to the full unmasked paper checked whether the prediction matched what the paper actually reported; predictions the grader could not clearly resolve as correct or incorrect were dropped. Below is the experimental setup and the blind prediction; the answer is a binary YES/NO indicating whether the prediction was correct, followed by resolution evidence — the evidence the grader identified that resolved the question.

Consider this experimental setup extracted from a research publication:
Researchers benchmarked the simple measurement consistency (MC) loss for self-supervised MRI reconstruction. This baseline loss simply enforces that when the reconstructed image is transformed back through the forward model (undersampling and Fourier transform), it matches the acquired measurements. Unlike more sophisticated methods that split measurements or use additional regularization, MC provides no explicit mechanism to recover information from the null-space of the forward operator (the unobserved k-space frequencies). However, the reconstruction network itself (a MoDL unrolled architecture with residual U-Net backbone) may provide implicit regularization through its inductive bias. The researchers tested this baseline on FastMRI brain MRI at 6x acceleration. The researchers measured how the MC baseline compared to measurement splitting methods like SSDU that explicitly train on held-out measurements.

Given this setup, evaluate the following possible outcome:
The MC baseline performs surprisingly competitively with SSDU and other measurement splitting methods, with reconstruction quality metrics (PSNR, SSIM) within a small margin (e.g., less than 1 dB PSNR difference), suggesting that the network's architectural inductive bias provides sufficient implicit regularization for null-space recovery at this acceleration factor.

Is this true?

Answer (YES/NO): NO